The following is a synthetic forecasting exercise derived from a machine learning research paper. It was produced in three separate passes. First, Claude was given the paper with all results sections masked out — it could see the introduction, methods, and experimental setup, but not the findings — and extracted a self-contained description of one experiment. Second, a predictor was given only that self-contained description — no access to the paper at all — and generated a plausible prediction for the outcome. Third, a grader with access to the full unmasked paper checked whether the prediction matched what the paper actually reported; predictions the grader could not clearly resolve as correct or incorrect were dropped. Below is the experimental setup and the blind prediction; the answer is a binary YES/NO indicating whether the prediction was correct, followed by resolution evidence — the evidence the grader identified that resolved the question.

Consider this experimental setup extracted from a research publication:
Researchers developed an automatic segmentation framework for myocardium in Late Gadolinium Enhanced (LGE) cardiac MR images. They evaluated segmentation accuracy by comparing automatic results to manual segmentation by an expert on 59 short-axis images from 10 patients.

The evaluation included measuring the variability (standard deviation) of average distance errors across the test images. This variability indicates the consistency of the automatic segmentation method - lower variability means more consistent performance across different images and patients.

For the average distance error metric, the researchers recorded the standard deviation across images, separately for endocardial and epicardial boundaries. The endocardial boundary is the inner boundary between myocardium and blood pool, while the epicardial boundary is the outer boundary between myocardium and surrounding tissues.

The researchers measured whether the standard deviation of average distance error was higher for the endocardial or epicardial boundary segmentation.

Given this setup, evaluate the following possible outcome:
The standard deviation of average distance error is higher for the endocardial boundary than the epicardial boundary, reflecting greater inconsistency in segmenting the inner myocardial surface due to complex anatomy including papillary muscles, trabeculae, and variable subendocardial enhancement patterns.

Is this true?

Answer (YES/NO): YES